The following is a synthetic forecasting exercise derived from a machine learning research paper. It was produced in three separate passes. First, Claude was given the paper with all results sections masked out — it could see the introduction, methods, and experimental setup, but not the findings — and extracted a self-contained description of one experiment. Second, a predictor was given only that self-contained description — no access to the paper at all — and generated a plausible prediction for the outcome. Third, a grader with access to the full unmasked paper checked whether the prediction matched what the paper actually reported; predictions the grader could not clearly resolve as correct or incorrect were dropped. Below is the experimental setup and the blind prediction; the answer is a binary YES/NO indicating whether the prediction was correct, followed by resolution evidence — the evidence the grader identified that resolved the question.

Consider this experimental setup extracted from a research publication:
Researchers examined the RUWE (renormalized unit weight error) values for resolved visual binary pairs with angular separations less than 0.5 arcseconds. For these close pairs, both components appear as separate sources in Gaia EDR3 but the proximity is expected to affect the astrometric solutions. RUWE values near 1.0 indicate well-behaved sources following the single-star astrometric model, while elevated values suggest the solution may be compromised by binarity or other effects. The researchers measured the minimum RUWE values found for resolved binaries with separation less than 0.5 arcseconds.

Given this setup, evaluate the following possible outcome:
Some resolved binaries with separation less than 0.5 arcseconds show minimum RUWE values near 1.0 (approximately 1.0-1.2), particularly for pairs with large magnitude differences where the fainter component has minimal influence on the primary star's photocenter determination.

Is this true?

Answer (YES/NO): NO